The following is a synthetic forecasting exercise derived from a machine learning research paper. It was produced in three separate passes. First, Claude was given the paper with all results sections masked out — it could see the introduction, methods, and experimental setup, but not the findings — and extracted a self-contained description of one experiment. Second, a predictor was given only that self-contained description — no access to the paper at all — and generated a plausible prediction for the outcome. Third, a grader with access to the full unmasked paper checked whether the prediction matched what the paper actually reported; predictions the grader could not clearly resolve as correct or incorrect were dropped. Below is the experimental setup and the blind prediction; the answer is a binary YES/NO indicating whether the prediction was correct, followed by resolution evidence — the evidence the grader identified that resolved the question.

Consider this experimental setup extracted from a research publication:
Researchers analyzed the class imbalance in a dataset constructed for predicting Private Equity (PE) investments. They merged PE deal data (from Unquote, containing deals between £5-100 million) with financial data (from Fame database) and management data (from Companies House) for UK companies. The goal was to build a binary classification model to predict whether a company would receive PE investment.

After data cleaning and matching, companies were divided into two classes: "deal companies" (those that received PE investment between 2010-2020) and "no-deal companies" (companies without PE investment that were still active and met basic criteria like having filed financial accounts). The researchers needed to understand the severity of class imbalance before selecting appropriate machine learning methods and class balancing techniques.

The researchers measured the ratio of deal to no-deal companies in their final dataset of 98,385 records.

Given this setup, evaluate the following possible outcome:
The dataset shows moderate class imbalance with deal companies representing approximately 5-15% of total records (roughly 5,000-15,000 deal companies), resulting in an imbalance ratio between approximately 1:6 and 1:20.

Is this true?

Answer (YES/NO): NO